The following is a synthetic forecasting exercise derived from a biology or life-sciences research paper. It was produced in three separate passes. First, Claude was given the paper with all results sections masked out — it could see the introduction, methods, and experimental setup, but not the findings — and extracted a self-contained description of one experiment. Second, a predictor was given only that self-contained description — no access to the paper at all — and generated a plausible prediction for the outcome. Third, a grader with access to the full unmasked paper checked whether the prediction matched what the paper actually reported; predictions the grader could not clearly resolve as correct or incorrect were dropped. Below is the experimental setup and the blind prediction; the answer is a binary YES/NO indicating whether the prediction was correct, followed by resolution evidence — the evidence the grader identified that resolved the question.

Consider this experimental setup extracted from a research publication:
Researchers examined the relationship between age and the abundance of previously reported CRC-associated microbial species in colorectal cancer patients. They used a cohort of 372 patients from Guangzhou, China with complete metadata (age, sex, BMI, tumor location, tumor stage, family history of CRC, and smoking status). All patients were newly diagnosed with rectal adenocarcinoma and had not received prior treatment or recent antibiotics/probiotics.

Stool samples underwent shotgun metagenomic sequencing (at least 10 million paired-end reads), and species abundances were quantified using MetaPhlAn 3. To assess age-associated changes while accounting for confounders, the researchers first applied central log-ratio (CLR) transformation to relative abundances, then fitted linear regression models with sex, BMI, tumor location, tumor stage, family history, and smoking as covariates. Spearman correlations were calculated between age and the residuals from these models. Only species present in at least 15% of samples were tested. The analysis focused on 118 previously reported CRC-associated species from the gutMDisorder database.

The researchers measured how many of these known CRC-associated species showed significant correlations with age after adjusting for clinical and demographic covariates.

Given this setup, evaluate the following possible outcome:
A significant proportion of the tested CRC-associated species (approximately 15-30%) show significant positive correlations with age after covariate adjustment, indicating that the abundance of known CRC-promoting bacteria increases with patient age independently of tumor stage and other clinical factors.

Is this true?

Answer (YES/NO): NO